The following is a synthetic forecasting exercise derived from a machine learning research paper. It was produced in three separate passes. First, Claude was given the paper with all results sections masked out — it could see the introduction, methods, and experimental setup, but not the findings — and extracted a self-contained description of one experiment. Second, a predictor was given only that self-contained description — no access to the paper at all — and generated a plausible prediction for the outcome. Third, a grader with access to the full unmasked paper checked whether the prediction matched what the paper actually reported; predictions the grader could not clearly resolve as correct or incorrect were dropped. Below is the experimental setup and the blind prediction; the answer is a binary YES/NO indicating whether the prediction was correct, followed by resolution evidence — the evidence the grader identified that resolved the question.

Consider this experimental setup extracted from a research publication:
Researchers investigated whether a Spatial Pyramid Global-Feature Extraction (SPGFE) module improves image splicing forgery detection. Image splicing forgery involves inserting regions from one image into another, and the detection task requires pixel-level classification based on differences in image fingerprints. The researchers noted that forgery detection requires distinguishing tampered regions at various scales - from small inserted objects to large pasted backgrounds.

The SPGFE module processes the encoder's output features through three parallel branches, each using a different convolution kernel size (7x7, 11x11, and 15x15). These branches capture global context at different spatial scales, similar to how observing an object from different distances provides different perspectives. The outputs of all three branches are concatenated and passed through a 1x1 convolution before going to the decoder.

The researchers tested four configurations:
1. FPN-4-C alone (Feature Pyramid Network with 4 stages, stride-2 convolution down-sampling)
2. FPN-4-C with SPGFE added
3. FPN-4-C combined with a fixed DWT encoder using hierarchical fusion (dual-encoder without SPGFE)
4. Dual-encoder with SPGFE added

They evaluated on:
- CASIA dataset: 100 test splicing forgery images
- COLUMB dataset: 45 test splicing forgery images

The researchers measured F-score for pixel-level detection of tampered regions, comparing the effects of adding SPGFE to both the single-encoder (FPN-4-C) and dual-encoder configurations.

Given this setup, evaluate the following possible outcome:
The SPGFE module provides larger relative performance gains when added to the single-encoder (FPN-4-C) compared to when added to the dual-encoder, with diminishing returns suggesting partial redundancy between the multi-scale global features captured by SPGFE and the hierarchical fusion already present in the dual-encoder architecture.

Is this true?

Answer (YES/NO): NO